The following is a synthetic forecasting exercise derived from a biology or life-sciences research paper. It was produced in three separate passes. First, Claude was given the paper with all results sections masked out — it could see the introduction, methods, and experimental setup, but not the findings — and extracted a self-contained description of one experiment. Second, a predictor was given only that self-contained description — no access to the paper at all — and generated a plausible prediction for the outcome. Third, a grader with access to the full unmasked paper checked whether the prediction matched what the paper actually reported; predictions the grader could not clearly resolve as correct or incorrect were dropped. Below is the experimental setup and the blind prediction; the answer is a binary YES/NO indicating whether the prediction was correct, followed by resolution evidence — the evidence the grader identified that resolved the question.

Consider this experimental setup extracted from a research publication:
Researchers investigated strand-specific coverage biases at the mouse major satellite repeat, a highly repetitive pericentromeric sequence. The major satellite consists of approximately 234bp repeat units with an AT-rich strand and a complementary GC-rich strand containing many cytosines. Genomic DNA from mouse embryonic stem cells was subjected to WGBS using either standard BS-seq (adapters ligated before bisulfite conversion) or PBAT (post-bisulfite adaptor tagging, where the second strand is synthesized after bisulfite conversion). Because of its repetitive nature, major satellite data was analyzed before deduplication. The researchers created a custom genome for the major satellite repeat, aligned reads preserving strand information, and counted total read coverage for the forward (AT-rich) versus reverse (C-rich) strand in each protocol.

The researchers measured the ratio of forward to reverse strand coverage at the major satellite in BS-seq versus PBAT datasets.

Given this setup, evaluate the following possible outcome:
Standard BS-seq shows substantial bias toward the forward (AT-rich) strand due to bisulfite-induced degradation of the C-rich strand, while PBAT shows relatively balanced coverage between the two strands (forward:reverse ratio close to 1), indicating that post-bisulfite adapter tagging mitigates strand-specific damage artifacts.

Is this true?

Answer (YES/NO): NO